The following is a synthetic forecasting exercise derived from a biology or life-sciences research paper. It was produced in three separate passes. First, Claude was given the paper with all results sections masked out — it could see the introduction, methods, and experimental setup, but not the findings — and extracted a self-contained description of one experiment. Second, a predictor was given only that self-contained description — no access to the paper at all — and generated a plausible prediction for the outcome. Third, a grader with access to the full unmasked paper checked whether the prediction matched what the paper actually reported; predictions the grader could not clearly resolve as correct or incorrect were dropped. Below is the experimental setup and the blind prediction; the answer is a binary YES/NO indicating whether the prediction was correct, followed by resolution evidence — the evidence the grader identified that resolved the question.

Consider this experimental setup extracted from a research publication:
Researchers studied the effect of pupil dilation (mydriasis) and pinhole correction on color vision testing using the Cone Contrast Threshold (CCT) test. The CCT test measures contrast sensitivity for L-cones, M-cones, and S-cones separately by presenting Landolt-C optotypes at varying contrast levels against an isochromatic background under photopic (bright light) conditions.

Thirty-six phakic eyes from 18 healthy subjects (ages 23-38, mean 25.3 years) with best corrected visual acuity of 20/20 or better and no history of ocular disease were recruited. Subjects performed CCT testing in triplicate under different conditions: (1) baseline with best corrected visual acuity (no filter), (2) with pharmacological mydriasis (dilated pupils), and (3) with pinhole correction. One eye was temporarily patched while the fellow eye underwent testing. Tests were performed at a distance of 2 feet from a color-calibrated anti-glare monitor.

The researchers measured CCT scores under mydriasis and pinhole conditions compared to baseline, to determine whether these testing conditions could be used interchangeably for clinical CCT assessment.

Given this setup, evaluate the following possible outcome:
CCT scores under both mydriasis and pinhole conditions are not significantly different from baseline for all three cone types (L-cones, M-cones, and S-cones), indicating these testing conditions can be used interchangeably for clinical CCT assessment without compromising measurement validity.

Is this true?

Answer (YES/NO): NO